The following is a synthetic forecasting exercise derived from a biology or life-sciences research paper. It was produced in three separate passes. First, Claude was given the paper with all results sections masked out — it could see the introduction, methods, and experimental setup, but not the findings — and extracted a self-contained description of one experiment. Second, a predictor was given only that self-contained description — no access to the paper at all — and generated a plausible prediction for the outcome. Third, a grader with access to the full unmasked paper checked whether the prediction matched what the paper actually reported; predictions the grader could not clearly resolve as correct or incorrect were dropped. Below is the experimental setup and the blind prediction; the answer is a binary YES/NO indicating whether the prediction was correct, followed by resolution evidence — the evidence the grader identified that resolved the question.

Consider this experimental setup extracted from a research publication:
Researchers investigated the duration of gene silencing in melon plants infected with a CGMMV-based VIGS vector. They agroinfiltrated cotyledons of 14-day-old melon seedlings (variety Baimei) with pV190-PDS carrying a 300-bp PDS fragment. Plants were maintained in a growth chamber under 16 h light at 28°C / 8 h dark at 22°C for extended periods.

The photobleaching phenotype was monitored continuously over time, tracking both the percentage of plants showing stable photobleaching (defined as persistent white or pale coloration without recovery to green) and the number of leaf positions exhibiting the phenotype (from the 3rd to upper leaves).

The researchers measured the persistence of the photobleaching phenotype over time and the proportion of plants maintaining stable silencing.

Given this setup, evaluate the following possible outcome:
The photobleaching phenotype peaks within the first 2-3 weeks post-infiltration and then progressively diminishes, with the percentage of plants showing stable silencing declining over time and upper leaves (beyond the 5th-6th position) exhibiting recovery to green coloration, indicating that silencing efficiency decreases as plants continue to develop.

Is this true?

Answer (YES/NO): NO